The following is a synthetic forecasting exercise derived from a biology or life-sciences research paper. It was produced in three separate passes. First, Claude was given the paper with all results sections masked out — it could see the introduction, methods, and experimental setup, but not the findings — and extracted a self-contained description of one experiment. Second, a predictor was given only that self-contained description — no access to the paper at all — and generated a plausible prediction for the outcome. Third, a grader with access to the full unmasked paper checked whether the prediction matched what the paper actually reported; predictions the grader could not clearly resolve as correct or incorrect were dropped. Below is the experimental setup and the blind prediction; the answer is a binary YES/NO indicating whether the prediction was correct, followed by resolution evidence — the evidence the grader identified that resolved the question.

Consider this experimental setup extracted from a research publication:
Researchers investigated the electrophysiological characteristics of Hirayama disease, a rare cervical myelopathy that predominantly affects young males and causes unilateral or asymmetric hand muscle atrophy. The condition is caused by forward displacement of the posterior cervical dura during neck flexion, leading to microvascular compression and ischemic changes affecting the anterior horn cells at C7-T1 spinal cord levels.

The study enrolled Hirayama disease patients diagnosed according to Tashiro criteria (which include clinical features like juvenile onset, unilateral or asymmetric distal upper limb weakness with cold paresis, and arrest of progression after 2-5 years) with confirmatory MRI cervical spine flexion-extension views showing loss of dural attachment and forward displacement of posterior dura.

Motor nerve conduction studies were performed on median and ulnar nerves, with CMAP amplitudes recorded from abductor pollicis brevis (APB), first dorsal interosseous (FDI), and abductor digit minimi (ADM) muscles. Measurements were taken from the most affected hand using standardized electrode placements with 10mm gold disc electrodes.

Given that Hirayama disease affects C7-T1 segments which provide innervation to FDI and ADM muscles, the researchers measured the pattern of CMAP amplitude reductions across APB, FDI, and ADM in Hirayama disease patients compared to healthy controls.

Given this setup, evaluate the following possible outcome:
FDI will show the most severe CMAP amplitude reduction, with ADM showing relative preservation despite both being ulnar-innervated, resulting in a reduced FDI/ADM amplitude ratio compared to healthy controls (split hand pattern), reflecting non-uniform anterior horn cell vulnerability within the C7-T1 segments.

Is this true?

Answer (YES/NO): NO